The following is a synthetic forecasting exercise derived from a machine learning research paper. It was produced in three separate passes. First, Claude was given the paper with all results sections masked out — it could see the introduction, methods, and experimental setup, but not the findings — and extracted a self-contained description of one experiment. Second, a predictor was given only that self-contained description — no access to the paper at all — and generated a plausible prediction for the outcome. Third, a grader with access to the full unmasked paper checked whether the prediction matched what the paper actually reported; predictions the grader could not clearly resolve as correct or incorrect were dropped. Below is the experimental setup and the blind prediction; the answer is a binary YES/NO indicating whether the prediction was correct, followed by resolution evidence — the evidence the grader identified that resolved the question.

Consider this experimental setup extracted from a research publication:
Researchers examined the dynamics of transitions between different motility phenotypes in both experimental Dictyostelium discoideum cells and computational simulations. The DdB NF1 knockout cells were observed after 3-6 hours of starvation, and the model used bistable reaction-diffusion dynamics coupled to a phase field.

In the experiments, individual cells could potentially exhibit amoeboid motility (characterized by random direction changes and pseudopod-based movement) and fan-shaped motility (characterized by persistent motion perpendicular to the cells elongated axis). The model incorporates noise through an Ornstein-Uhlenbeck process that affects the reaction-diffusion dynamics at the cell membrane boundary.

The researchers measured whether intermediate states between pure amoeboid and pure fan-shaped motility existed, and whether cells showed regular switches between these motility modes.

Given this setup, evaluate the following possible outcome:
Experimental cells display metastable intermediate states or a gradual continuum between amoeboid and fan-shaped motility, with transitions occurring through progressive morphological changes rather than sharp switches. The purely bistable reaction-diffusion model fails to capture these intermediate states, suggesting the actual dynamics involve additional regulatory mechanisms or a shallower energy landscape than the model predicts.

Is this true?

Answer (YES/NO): NO